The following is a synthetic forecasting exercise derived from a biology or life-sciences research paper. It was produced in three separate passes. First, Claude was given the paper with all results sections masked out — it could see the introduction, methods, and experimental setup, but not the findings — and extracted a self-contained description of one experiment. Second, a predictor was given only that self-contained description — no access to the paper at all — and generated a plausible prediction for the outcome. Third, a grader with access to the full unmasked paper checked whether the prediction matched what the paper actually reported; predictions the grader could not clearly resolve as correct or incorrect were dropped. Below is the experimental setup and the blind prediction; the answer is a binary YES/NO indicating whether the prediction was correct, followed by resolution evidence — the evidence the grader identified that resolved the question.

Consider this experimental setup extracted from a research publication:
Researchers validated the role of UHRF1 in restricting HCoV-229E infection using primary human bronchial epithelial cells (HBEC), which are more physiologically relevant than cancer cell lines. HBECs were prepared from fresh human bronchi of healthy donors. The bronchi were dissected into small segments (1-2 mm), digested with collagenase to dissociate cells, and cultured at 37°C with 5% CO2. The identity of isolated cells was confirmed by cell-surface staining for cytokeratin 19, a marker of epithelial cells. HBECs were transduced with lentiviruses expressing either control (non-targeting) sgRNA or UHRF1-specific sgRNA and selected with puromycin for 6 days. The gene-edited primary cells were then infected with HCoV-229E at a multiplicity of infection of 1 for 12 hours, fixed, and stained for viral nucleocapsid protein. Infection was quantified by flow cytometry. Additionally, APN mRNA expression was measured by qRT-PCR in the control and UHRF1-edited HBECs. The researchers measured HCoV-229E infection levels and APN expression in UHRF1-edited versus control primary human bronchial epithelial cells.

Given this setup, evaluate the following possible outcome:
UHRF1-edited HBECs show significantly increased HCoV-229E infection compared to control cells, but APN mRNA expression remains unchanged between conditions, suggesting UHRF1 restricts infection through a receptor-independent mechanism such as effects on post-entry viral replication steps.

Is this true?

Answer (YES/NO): NO